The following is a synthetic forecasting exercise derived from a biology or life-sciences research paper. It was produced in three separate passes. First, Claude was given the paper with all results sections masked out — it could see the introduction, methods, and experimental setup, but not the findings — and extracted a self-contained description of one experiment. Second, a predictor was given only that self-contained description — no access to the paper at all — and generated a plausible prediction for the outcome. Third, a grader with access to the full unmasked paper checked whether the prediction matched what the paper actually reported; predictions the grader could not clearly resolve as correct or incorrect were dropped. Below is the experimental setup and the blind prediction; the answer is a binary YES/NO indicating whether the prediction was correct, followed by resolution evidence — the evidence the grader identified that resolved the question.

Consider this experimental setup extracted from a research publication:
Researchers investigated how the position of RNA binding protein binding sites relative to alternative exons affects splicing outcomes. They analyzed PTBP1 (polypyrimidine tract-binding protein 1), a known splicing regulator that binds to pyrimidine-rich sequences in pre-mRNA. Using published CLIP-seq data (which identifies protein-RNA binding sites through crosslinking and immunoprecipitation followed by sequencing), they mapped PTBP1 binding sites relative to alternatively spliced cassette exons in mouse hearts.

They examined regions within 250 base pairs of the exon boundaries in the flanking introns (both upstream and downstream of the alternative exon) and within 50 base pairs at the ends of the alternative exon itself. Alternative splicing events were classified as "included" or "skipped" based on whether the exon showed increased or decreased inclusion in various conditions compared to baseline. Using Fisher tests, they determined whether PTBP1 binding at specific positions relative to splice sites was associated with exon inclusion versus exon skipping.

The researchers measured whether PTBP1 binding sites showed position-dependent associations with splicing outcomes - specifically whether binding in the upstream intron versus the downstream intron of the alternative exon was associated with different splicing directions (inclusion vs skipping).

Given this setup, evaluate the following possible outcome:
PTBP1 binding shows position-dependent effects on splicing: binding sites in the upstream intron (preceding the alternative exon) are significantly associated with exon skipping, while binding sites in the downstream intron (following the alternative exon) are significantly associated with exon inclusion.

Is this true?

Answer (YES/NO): NO